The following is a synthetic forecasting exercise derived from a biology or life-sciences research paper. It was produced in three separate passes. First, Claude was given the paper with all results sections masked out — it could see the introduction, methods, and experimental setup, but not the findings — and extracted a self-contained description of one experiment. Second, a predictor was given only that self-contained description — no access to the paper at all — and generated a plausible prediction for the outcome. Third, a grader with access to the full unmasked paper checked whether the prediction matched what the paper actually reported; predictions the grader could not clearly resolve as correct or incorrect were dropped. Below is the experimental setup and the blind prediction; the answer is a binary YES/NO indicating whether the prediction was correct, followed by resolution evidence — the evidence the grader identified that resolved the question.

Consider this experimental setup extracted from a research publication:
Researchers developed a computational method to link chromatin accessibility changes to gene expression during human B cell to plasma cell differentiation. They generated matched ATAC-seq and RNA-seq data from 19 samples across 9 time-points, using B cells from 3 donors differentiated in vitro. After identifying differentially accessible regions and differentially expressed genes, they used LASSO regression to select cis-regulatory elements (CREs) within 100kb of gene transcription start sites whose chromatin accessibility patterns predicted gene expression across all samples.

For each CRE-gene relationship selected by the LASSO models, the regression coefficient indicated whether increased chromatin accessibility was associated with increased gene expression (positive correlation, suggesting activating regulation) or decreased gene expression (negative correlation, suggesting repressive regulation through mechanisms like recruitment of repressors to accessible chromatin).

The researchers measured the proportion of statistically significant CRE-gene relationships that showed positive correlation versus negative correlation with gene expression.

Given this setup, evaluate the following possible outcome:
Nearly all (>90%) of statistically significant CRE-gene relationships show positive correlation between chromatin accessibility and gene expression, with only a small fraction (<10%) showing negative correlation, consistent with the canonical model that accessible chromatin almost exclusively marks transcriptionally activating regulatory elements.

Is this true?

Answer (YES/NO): NO